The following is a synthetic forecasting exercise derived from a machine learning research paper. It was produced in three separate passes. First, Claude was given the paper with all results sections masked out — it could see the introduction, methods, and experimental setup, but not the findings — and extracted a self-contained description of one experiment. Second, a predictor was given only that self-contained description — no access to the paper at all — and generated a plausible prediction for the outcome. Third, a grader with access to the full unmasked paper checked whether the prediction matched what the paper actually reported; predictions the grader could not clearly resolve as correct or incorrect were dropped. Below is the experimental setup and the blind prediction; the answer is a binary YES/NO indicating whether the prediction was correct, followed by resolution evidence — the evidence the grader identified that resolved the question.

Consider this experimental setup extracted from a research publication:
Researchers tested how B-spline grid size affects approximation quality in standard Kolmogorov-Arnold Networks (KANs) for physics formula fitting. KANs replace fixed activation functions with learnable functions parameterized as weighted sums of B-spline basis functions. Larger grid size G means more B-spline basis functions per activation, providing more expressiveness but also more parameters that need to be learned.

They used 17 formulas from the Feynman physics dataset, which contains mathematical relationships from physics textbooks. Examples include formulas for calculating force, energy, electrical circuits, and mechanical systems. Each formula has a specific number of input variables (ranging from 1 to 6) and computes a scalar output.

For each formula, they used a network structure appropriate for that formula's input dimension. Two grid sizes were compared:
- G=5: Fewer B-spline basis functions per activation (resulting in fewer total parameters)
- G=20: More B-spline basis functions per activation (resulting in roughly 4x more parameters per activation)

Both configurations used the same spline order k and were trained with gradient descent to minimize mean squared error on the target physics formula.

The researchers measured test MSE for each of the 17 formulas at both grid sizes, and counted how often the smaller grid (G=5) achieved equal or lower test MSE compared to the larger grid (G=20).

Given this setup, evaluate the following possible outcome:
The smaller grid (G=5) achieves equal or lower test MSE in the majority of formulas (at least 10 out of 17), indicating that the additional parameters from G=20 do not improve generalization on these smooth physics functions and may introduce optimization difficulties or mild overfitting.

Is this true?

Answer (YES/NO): YES